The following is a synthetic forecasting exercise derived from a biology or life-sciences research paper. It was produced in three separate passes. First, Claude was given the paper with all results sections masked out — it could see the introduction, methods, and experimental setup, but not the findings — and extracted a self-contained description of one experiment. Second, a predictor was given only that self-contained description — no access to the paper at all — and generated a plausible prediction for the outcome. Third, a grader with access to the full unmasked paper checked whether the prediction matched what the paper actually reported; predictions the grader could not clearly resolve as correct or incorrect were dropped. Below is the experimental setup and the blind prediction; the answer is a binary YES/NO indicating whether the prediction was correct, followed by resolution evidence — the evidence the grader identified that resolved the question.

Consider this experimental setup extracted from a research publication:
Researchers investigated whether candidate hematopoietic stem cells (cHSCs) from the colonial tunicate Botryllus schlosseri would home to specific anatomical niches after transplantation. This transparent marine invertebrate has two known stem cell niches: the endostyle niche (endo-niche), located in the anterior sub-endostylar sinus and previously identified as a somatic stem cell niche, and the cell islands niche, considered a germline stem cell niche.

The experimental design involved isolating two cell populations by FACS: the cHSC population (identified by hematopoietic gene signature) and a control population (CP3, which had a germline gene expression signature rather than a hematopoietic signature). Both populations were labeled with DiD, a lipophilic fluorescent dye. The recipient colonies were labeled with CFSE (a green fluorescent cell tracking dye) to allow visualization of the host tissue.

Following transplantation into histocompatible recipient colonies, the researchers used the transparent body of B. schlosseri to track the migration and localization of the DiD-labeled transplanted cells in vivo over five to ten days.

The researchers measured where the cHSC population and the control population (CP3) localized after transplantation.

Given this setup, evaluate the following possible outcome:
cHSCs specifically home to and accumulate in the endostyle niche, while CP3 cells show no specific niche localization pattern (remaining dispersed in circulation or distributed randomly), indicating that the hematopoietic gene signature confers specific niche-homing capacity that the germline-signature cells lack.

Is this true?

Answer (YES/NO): NO